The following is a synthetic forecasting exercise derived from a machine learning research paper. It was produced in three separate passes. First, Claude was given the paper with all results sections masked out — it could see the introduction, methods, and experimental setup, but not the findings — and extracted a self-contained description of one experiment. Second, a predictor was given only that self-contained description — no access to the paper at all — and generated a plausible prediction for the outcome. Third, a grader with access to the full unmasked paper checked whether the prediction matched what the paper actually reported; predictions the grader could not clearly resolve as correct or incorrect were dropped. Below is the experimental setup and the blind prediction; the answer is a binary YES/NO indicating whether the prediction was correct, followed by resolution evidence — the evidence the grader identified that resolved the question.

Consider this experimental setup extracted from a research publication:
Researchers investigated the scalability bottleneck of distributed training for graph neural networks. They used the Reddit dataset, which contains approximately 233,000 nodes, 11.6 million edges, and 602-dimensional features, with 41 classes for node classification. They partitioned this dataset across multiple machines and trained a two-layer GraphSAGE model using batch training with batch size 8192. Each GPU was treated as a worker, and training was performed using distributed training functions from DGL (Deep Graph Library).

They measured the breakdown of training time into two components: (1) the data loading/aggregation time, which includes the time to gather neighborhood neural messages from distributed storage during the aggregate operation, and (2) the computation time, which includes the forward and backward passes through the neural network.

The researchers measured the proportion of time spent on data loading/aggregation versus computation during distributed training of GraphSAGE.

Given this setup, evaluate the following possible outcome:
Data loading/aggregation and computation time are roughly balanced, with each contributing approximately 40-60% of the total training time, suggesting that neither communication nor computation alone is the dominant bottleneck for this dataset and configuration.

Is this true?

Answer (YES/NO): NO